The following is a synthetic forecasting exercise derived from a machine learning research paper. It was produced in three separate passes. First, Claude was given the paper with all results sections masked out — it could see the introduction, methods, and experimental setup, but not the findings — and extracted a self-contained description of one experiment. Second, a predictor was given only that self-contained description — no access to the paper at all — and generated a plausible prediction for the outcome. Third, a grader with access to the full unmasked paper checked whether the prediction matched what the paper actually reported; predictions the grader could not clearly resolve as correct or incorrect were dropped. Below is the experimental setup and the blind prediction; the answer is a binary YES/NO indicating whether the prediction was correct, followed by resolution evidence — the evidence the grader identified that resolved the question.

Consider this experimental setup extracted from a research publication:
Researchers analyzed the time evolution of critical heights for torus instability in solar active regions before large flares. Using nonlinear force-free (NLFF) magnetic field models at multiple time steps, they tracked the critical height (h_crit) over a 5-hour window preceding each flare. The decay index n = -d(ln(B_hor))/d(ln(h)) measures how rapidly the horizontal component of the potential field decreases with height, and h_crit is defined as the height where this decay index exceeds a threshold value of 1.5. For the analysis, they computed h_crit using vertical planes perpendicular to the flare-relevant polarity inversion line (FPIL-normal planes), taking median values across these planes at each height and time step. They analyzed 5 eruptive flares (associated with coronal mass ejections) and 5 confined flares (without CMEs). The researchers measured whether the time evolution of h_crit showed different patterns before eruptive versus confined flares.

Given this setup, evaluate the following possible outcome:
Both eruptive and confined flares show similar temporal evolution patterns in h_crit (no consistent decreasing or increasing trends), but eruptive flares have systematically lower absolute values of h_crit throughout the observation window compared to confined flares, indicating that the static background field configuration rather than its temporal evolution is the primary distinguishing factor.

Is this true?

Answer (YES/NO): YES